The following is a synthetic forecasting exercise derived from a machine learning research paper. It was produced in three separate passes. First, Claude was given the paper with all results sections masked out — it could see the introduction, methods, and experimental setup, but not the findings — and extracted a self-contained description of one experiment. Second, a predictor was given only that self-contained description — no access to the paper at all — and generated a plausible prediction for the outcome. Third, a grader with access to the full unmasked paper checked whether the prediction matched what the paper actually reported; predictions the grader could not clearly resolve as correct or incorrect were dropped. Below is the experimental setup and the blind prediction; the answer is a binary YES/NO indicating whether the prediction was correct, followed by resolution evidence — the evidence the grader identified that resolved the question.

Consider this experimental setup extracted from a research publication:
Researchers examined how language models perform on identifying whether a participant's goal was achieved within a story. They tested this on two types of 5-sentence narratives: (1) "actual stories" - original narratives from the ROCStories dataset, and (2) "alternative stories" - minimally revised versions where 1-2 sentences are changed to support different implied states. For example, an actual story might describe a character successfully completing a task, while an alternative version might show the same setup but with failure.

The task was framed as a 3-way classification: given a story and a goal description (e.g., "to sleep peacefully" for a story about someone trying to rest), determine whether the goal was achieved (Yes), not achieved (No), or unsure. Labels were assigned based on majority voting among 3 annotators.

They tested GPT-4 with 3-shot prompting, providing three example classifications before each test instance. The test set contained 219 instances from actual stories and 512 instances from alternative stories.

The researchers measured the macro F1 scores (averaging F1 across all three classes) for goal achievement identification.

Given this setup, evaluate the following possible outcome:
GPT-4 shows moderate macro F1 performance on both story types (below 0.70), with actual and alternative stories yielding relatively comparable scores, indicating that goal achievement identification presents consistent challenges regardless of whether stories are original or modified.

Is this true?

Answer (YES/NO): NO